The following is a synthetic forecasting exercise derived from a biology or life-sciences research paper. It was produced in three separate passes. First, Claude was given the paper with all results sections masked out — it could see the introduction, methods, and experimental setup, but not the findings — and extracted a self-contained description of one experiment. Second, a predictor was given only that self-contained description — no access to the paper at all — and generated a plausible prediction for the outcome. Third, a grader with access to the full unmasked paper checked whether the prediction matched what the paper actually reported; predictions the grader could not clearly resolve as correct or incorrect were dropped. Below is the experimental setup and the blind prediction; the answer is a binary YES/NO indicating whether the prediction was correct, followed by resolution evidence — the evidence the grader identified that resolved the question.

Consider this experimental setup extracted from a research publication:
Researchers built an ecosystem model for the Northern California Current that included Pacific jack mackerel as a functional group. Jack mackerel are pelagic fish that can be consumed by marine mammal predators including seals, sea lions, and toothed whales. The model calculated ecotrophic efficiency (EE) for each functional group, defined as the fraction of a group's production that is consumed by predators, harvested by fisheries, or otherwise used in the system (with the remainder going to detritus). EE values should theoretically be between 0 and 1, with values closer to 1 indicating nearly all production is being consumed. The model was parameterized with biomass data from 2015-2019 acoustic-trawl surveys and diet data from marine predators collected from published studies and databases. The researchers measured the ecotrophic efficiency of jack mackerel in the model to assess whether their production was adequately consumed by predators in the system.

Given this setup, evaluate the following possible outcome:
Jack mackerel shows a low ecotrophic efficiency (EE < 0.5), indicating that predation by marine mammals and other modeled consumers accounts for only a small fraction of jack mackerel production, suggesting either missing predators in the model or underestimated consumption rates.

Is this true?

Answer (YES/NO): YES